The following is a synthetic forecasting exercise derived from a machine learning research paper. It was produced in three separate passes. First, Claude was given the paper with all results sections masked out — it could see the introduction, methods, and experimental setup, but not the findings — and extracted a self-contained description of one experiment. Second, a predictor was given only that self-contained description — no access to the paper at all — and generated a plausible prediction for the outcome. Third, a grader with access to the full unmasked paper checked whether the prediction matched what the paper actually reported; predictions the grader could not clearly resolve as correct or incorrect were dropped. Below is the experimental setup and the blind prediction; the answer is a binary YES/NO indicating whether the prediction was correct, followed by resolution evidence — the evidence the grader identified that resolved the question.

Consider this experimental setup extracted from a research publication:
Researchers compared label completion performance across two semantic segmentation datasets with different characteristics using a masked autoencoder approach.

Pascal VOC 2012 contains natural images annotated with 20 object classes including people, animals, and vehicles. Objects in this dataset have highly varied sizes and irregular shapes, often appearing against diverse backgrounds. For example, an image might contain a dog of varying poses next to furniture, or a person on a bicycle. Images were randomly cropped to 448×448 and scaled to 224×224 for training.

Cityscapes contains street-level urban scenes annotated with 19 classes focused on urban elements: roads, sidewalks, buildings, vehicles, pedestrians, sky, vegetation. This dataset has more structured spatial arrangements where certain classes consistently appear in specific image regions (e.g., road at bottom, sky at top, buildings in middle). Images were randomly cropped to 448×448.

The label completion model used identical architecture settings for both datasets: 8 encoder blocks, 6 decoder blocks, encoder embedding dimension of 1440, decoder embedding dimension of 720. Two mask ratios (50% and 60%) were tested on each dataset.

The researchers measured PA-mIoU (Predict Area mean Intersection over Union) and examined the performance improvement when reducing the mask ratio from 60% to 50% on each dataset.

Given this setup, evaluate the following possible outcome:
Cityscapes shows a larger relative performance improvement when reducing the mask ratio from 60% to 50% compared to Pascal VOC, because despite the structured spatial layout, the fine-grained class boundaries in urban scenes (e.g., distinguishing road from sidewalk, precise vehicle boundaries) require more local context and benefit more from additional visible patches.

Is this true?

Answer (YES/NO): NO